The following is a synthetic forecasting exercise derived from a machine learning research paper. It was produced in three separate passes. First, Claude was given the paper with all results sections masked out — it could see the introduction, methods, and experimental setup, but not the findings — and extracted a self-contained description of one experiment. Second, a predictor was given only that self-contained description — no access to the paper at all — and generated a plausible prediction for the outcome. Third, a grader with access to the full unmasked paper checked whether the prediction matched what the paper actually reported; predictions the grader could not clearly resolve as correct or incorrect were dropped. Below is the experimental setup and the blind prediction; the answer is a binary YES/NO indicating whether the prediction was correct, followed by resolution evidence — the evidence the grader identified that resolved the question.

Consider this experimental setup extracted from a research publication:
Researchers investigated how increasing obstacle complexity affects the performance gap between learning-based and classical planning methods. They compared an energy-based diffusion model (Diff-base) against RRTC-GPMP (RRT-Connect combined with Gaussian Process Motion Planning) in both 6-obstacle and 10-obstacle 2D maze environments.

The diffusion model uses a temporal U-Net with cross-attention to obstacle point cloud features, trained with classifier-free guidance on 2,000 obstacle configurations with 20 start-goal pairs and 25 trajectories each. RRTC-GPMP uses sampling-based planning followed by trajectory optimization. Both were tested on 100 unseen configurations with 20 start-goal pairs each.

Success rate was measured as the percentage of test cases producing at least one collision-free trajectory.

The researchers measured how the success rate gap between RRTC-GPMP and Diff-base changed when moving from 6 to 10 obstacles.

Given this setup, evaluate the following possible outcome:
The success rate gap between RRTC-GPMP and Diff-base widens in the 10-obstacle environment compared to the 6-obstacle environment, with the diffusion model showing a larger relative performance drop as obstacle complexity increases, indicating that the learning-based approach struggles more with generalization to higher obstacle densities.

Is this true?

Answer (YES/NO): YES